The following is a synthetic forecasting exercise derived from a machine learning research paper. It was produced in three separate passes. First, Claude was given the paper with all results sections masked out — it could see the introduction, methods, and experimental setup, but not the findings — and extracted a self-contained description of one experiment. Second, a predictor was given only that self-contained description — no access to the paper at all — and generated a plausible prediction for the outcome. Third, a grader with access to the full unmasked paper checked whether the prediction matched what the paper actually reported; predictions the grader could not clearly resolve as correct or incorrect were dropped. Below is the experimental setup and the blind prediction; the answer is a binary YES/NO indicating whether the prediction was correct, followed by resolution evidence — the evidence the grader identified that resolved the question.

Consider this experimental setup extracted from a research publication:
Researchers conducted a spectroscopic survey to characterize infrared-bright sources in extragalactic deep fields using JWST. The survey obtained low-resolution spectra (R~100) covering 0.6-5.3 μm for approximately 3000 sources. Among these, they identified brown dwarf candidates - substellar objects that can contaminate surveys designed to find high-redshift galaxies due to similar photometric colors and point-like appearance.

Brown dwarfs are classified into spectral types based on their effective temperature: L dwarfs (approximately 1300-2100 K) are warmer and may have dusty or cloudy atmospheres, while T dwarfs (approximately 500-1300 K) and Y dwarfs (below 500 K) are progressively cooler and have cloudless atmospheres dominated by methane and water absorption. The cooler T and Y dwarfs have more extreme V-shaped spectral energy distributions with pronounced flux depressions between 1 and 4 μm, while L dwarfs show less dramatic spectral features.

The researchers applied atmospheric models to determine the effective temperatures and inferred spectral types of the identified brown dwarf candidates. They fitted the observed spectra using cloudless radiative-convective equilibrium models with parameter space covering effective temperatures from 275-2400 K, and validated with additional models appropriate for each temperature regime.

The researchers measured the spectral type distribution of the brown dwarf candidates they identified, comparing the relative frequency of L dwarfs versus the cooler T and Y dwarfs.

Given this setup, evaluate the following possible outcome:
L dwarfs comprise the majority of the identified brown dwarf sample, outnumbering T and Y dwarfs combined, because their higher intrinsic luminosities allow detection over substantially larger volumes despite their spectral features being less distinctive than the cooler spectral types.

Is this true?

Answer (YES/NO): YES